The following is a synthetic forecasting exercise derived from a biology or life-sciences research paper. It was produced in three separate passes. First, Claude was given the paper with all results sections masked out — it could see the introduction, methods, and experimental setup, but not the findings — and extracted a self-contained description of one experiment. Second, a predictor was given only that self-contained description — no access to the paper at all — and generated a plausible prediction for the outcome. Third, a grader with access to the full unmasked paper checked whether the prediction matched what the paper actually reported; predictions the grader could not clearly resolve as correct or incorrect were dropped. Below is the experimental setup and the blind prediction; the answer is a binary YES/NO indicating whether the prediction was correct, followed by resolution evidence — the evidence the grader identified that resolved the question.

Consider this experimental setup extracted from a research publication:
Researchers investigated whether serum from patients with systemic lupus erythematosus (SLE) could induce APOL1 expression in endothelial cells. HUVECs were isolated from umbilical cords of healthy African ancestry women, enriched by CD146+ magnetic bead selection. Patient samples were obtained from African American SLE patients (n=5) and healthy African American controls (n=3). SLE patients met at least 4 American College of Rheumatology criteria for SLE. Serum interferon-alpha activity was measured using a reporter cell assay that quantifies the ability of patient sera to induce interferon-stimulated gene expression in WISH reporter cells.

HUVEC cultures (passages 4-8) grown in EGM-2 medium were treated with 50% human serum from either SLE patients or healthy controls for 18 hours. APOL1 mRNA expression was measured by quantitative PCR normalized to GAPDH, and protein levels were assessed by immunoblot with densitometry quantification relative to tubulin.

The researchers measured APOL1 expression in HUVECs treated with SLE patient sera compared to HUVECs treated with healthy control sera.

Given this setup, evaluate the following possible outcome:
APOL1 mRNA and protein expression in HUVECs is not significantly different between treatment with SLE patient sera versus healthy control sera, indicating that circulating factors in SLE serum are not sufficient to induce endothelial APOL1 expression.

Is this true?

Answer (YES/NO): NO